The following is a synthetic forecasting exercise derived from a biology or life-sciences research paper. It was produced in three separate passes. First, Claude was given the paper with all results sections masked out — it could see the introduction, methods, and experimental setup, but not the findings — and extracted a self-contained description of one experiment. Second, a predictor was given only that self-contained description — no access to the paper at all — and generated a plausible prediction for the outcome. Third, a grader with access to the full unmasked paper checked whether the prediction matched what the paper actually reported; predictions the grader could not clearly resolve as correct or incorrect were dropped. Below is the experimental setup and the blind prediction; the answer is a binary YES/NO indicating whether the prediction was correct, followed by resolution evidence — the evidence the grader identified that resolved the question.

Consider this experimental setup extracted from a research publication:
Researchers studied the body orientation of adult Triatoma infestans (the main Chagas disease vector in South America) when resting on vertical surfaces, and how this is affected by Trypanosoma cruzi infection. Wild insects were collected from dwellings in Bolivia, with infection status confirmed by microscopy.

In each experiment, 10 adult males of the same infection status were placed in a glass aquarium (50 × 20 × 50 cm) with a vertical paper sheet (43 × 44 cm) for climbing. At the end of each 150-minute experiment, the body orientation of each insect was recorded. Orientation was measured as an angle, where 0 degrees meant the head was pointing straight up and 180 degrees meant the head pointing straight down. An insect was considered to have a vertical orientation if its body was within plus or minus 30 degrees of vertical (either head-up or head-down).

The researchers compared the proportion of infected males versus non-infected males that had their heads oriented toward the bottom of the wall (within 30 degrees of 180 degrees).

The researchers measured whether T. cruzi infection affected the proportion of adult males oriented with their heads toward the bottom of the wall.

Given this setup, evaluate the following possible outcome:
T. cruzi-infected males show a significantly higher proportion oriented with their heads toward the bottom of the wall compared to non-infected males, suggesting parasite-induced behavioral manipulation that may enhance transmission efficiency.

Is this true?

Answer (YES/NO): YES